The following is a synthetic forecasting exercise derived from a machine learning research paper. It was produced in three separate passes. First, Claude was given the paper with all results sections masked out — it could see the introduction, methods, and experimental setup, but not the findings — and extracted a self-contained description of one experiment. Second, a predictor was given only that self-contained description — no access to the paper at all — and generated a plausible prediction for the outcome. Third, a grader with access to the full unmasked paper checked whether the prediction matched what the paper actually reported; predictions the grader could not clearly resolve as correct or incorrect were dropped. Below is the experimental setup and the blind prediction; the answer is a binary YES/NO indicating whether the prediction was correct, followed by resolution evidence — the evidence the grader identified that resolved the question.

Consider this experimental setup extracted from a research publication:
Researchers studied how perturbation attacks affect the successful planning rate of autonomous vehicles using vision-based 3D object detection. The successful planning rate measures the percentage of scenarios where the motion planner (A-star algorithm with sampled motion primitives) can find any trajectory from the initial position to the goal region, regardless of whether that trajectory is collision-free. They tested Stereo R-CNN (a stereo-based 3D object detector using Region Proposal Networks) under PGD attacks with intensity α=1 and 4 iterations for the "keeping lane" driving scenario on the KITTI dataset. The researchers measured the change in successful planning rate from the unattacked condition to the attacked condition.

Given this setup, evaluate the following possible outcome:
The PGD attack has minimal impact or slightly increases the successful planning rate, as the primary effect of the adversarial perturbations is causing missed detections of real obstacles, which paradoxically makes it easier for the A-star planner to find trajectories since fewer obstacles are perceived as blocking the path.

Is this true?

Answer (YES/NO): NO